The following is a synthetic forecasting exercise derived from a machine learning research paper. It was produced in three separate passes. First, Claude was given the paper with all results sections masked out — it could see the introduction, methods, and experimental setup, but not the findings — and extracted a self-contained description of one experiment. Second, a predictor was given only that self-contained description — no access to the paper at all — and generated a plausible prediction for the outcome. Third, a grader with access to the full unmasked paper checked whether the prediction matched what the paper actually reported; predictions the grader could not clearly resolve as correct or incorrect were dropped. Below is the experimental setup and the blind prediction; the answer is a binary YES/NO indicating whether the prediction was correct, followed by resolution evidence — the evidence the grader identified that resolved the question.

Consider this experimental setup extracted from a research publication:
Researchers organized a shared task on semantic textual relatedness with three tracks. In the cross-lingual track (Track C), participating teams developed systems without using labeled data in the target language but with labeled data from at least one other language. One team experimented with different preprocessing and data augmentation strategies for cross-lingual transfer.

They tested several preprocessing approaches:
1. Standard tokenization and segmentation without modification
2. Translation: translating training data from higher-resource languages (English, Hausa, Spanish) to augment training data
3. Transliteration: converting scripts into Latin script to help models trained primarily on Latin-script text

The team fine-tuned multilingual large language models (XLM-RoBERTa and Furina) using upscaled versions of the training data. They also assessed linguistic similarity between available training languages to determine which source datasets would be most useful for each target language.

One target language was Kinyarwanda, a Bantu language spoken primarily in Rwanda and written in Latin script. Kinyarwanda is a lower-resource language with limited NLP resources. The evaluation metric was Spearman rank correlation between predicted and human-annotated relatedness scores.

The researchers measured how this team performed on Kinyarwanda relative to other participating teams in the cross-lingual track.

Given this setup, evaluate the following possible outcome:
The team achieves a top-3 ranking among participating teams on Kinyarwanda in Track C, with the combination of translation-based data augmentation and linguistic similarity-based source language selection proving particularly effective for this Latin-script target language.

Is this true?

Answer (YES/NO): YES